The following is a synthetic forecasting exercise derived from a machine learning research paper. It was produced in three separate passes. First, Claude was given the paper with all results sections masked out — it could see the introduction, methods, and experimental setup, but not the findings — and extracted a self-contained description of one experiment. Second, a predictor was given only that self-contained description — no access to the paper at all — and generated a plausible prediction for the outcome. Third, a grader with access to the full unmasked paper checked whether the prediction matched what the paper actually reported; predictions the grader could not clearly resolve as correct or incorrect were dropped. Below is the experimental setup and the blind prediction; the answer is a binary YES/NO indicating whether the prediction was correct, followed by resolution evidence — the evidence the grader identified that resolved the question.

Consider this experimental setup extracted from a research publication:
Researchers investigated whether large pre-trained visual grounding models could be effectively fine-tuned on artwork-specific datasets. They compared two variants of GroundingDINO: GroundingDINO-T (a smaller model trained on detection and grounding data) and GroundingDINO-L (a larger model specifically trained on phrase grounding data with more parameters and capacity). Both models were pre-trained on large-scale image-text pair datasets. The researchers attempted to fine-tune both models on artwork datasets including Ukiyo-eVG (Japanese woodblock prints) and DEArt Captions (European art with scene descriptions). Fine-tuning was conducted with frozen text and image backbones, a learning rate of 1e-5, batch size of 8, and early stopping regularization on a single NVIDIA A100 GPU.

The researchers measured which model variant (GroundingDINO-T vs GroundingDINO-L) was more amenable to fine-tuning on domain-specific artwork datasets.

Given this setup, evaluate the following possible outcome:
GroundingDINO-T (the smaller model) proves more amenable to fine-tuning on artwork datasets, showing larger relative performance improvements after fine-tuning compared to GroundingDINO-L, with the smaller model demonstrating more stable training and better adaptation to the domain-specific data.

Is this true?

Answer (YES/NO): YES